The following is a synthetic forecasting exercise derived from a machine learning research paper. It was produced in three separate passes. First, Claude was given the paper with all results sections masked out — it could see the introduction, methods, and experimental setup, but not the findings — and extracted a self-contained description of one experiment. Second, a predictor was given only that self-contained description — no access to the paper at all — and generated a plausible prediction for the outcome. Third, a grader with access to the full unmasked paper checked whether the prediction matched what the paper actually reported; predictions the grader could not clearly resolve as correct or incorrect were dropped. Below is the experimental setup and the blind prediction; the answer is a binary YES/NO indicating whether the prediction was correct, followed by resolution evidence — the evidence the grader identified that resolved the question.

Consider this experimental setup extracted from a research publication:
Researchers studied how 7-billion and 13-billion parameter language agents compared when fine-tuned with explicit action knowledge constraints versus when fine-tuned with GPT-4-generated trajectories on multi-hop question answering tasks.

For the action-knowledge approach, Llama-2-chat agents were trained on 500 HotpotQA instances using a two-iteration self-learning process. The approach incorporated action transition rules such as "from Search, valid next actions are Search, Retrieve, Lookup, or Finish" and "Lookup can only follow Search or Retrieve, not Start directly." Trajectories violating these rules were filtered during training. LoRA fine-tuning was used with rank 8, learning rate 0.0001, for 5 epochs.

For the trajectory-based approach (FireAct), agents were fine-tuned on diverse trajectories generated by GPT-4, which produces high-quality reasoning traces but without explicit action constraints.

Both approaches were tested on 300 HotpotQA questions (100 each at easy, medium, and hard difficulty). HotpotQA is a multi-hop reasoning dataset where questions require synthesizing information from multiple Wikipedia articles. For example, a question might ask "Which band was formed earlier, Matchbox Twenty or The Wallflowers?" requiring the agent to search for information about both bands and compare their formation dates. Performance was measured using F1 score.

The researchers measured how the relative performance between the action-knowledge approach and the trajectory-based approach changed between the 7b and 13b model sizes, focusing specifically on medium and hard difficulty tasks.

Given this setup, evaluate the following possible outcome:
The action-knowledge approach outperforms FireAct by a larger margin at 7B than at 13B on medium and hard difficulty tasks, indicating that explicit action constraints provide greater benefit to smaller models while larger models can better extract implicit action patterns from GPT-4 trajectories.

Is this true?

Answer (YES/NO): YES